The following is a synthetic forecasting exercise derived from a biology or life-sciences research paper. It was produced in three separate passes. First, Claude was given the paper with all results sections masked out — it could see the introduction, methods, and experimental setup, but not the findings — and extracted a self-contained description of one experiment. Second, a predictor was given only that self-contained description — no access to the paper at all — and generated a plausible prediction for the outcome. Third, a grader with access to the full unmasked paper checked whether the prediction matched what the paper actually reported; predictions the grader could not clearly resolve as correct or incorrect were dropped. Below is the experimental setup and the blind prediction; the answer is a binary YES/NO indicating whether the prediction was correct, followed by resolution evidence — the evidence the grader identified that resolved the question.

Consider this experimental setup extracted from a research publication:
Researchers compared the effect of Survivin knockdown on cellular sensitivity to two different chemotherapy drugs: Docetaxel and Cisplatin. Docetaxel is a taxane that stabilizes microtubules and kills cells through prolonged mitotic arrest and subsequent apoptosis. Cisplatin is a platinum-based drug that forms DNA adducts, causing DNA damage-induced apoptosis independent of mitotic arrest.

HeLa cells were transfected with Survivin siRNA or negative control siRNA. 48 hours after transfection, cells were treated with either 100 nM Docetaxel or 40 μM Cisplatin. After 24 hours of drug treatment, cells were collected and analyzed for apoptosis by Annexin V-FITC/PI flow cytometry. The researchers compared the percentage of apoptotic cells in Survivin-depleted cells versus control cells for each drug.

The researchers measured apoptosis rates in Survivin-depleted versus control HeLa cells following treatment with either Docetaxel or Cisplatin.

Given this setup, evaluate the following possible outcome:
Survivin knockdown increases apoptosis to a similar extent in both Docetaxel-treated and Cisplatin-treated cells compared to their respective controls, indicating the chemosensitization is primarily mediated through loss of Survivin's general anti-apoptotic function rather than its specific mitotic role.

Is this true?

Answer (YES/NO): NO